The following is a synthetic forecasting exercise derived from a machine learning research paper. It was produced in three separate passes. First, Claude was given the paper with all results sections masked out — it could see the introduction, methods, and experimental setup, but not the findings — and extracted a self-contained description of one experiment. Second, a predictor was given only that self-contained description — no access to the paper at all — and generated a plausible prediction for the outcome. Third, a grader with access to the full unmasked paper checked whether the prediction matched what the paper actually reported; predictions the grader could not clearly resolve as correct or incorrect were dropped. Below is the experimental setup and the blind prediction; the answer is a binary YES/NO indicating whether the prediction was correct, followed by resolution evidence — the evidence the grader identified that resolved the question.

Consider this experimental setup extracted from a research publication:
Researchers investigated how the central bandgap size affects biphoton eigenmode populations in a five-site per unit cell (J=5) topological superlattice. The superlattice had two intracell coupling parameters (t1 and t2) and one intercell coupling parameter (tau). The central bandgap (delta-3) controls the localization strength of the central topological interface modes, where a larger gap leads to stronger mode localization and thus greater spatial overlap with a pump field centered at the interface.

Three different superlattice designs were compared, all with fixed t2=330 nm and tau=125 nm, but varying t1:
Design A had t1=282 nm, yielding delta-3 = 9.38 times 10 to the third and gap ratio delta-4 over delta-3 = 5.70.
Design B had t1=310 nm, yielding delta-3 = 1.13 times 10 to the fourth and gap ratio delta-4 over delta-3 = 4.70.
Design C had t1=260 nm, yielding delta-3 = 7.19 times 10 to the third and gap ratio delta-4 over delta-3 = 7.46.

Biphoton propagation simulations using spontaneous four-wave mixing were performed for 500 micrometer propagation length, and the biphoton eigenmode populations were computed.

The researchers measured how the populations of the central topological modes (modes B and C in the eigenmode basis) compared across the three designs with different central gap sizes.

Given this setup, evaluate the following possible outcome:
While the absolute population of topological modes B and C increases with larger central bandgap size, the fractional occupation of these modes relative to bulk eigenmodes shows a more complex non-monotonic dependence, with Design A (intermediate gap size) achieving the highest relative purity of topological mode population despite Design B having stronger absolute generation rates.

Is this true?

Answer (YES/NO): NO